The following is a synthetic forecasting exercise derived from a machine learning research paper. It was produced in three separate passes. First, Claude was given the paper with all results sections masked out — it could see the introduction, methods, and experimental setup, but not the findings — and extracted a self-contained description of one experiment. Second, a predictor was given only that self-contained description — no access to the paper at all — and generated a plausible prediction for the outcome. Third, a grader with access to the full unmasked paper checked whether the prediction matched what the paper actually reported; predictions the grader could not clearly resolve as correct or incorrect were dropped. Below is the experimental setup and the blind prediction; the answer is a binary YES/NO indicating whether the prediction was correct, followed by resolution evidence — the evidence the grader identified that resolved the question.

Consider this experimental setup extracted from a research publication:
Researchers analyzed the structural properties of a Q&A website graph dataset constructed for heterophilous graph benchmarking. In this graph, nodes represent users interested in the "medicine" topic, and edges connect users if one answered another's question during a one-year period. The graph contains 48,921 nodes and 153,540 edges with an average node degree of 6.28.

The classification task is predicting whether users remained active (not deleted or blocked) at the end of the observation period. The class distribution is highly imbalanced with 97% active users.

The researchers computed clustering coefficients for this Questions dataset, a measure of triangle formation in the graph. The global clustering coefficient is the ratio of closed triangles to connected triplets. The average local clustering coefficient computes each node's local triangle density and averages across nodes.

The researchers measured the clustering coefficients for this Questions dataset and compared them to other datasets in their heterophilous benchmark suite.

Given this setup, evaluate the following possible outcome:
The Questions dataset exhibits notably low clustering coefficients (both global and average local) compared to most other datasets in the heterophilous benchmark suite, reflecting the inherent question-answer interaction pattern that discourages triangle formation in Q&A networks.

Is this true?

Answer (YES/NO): YES